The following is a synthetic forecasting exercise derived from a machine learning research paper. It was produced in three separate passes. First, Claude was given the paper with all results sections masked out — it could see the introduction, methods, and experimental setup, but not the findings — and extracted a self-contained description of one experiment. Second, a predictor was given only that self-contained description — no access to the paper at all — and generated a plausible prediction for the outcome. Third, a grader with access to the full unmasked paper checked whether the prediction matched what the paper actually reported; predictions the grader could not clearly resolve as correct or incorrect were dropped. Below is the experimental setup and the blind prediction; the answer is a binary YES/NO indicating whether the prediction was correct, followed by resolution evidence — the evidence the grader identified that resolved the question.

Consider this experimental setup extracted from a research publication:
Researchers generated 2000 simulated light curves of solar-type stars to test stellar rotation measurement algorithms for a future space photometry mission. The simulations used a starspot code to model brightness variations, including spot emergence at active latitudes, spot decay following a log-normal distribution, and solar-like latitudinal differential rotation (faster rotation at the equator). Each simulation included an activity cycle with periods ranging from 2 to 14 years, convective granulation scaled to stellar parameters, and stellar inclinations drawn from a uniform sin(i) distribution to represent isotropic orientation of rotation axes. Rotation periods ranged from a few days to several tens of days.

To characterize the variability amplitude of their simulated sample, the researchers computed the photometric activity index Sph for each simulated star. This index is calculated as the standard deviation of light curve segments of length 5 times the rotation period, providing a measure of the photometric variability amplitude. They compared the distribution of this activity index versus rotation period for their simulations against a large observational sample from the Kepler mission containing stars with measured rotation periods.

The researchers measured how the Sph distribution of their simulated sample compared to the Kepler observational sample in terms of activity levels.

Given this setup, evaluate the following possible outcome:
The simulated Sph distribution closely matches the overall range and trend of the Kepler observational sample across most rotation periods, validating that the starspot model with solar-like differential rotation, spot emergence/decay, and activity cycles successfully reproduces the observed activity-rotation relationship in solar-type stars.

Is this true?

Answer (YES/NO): NO